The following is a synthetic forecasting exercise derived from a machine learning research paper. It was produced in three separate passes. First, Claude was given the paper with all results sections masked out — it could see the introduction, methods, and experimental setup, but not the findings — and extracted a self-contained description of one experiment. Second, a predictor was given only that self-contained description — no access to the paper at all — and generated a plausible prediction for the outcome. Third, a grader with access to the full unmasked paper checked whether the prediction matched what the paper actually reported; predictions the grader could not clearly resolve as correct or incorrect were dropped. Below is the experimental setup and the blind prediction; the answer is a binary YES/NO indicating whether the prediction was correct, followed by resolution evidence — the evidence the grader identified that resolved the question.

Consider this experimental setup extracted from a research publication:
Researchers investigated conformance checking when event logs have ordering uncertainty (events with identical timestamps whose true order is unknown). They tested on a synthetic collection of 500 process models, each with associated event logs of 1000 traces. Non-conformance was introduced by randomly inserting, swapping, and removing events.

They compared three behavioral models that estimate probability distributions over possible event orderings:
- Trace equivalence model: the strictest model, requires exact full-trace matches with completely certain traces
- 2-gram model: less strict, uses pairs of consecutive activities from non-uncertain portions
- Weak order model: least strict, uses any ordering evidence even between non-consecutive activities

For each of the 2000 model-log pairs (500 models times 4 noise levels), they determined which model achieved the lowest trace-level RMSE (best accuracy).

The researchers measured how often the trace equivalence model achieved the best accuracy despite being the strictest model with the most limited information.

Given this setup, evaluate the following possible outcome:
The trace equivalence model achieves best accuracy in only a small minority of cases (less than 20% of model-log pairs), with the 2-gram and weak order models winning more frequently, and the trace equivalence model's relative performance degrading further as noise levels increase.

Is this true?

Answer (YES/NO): NO